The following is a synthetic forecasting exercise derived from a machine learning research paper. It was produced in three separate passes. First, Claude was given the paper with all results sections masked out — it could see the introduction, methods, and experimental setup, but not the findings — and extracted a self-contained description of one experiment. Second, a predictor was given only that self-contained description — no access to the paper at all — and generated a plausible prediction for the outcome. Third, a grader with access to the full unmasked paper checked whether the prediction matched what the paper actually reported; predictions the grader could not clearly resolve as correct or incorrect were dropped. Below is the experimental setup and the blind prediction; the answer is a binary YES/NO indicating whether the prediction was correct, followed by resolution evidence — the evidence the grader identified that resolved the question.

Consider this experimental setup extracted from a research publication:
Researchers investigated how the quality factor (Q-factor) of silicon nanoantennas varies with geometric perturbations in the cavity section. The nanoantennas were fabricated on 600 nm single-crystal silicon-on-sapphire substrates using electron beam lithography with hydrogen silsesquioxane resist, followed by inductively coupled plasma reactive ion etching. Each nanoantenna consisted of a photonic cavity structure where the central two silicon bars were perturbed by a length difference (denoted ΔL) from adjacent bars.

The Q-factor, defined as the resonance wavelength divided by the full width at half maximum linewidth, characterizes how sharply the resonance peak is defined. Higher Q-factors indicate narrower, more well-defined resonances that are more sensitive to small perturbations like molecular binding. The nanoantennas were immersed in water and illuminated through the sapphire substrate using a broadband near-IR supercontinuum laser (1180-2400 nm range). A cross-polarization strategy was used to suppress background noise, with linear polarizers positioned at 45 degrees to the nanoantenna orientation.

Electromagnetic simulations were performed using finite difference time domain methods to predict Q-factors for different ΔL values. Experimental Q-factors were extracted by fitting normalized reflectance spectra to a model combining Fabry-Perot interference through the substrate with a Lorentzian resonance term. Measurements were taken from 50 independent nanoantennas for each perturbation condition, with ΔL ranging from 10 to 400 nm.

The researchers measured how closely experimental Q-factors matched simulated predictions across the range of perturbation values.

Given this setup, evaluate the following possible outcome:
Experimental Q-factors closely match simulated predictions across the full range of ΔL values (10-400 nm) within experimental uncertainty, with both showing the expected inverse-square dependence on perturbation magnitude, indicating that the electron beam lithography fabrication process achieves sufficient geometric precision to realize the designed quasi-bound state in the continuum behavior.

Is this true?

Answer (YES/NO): NO